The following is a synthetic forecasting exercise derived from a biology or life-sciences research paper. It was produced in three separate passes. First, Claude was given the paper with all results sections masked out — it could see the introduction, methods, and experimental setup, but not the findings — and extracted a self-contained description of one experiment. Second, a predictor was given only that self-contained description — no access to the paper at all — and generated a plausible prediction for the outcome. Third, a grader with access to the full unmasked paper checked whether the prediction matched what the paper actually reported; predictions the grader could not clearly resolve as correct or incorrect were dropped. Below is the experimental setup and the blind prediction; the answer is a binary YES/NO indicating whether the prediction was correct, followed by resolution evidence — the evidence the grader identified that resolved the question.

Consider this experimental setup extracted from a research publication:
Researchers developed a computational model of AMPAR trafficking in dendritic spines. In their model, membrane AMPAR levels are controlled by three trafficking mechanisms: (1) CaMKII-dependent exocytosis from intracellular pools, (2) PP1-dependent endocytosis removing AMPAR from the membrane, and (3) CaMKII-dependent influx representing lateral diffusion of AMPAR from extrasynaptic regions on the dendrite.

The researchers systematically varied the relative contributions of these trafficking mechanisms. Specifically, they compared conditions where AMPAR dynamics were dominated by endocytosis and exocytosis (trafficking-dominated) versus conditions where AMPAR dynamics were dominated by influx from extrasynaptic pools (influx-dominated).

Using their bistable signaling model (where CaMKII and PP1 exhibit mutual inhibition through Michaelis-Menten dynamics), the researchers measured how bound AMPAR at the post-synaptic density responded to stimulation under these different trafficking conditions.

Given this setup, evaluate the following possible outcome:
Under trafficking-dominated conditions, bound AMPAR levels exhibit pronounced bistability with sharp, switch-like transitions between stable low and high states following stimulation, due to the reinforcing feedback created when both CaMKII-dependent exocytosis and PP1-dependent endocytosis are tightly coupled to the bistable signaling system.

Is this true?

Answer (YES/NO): YES